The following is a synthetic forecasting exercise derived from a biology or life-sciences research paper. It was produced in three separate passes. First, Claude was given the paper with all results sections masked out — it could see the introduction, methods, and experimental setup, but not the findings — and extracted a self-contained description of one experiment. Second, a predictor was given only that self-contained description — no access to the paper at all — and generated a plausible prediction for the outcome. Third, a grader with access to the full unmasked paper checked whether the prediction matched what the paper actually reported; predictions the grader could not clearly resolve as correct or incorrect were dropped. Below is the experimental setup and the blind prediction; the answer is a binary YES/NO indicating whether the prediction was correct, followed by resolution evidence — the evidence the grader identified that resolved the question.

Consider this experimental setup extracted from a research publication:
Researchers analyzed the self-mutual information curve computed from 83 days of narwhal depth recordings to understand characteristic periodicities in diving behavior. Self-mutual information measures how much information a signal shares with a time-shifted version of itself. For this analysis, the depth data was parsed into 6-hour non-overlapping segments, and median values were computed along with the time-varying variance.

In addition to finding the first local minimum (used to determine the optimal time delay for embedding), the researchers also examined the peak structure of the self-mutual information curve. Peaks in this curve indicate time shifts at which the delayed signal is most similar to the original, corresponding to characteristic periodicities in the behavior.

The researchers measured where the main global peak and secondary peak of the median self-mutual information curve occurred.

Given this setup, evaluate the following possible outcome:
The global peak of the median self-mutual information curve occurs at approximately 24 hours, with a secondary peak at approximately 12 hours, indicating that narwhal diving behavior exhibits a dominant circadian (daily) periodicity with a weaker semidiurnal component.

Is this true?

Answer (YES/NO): NO